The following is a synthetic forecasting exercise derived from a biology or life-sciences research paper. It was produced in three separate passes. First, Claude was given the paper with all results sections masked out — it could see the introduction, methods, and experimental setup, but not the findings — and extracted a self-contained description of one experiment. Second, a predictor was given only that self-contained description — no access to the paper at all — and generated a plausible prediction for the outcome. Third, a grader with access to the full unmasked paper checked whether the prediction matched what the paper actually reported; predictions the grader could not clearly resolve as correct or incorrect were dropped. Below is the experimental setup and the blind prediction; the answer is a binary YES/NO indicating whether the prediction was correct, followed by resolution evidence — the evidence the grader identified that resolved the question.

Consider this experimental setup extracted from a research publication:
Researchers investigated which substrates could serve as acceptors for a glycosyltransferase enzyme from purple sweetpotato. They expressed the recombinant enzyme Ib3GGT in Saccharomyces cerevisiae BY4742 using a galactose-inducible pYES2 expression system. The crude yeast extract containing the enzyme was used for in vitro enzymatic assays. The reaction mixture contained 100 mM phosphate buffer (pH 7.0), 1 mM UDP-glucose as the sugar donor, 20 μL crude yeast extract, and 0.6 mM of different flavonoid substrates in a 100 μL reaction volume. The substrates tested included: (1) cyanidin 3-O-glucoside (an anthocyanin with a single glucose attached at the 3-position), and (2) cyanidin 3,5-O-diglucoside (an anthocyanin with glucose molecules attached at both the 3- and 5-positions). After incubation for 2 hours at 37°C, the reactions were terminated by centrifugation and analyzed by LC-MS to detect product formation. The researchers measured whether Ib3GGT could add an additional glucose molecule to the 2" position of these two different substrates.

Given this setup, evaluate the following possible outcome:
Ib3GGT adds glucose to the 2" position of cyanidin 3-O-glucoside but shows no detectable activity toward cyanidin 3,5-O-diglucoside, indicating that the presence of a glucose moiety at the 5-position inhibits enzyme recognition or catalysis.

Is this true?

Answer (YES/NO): YES